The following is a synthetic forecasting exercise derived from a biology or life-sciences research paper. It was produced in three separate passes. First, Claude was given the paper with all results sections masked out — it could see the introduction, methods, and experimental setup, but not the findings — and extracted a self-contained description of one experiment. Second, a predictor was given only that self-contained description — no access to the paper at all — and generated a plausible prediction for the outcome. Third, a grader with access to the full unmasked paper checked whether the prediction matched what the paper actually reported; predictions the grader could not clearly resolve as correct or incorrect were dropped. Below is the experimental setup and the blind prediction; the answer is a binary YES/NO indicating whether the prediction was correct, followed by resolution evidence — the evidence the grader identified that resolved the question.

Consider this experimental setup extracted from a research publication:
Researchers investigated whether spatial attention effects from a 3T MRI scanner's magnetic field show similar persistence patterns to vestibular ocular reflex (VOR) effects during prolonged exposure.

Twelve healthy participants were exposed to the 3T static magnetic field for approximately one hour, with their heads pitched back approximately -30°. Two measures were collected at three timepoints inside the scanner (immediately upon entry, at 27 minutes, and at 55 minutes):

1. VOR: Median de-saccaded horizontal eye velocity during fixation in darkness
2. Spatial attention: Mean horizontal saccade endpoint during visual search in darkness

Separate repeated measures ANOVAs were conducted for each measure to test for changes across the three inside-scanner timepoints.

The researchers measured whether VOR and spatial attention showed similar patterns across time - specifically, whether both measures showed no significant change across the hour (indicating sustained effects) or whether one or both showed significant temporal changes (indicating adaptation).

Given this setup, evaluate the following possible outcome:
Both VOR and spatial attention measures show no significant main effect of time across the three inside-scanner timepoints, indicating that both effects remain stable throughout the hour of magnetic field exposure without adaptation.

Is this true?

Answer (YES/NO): NO